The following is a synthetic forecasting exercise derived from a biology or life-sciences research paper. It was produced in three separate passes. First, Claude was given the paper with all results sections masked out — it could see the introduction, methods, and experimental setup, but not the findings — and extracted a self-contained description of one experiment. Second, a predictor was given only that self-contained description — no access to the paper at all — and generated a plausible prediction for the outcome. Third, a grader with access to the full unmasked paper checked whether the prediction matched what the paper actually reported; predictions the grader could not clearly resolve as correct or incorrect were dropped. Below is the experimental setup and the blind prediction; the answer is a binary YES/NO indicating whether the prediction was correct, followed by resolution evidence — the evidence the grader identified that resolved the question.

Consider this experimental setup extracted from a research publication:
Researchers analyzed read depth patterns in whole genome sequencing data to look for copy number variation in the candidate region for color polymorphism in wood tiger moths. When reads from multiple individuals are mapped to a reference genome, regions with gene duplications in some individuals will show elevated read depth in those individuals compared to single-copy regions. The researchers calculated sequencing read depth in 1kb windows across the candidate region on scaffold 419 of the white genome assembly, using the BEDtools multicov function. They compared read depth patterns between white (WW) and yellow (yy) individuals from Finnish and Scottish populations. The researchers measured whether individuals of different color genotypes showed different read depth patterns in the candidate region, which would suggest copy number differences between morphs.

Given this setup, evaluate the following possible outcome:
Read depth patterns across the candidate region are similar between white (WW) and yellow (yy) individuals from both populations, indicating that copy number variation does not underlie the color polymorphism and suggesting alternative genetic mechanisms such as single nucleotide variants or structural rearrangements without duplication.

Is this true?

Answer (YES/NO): NO